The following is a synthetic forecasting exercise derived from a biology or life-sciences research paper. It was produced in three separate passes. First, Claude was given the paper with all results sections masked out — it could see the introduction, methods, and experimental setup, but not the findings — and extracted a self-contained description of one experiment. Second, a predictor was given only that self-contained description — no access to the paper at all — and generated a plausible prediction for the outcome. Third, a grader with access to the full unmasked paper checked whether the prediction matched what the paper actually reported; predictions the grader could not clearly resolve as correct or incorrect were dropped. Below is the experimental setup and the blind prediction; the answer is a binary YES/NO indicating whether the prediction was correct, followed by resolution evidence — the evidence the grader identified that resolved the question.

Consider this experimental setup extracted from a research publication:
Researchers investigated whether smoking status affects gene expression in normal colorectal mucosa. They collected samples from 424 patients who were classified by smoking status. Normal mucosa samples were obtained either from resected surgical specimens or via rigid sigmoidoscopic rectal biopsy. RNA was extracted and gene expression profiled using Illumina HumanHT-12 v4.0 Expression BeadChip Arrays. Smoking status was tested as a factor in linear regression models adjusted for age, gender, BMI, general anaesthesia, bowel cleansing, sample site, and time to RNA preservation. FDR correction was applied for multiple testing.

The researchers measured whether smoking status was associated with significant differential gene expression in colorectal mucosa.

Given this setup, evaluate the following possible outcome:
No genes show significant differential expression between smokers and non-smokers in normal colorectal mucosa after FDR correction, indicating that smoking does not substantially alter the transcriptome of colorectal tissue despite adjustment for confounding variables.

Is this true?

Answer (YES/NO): NO